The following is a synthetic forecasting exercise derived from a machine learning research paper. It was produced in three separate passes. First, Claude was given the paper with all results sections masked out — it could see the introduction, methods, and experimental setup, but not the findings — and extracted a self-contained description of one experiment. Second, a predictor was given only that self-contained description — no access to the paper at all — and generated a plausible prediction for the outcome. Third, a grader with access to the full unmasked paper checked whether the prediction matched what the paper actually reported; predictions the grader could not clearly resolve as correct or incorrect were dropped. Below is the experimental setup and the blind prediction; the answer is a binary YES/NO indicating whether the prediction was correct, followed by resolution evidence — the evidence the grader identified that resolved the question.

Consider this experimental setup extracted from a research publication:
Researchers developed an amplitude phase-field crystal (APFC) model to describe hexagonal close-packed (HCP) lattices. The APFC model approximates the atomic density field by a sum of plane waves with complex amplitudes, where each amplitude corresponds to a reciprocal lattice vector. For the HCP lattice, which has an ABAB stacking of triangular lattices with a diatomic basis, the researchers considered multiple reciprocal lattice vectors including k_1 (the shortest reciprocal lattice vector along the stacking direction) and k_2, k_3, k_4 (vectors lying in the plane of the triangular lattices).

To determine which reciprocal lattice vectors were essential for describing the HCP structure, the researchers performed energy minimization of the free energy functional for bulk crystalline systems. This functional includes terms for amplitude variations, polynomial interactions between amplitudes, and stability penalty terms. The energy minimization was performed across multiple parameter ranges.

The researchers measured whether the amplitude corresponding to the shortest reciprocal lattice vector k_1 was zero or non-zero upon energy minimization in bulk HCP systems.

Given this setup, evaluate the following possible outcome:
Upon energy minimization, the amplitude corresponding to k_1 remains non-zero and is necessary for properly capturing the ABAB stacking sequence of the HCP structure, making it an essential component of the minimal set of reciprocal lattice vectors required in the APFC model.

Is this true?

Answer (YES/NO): NO